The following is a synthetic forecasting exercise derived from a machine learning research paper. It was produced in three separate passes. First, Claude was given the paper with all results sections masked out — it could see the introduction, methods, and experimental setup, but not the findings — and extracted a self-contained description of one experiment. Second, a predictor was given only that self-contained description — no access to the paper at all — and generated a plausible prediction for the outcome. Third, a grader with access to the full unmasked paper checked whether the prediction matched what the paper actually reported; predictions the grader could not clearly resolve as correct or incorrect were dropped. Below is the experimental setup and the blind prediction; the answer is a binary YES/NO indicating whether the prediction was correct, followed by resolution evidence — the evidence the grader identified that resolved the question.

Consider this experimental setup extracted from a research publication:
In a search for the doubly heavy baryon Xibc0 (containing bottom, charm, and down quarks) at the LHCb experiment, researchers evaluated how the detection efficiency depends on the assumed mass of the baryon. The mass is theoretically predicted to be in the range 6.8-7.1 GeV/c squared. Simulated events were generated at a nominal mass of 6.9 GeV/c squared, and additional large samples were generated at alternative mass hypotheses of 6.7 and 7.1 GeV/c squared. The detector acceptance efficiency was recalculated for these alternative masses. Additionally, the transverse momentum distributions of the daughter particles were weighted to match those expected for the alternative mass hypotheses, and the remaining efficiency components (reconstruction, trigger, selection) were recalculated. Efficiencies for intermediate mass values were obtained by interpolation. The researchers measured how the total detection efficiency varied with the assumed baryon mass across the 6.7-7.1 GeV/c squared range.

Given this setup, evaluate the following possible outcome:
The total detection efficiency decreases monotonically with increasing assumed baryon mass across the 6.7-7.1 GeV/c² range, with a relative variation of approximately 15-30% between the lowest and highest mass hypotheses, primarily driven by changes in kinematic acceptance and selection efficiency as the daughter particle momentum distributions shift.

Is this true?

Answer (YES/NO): NO